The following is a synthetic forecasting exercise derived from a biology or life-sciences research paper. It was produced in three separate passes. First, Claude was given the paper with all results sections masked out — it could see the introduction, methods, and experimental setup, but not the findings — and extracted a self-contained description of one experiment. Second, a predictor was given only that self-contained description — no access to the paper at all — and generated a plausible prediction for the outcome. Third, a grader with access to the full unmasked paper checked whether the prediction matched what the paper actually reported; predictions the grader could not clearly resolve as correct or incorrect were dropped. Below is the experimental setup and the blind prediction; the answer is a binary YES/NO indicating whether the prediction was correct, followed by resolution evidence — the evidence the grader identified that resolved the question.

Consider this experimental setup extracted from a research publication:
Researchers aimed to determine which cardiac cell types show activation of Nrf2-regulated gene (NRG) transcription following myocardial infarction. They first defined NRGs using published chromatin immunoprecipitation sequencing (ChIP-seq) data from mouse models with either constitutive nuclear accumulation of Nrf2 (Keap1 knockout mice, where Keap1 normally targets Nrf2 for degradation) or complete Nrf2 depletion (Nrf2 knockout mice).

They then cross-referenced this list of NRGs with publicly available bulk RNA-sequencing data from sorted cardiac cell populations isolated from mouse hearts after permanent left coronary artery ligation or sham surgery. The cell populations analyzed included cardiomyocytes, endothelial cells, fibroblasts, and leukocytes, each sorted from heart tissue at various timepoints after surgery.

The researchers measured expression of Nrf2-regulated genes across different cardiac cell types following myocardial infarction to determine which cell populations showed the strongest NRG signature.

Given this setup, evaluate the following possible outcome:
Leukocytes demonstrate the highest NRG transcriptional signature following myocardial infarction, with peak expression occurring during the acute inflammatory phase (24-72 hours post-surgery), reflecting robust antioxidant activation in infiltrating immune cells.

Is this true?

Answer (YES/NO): YES